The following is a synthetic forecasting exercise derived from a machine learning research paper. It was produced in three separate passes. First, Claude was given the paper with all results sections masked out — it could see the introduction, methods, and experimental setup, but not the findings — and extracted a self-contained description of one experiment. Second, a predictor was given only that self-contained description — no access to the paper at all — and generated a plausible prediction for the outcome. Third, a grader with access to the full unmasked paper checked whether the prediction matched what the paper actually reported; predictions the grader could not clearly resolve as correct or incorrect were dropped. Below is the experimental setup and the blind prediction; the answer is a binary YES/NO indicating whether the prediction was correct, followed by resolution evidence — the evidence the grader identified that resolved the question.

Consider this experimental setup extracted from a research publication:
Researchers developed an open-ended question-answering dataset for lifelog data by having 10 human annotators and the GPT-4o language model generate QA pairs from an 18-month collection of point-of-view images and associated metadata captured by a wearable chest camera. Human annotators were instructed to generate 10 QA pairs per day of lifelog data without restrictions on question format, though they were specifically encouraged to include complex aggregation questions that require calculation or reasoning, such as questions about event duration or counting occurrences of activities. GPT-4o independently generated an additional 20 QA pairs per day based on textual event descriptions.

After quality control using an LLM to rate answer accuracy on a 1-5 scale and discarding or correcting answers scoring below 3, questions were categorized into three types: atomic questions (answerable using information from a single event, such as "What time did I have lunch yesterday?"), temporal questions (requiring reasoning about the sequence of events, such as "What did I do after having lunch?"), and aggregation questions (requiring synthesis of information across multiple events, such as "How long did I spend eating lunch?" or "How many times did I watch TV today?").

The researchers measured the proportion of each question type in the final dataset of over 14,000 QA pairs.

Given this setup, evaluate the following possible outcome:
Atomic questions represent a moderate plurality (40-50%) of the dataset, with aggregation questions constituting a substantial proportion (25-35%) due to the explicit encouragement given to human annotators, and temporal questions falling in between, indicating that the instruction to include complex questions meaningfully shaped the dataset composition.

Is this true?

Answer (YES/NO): NO